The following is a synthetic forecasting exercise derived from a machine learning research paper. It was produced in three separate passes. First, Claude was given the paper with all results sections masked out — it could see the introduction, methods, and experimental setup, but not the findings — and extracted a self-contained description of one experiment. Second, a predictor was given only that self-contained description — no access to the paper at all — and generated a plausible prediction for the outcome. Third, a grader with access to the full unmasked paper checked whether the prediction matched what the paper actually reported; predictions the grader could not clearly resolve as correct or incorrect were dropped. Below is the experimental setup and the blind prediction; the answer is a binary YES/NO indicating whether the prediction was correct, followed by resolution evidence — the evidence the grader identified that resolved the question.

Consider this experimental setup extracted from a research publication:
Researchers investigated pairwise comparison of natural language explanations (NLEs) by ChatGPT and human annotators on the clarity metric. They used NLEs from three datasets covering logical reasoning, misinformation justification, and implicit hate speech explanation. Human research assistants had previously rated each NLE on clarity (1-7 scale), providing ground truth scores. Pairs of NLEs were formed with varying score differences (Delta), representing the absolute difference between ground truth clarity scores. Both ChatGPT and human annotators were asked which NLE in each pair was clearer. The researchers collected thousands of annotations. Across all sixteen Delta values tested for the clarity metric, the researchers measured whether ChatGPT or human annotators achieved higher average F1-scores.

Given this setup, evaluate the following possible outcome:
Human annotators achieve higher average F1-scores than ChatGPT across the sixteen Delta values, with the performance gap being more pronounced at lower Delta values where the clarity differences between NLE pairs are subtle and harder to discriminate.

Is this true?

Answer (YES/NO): NO